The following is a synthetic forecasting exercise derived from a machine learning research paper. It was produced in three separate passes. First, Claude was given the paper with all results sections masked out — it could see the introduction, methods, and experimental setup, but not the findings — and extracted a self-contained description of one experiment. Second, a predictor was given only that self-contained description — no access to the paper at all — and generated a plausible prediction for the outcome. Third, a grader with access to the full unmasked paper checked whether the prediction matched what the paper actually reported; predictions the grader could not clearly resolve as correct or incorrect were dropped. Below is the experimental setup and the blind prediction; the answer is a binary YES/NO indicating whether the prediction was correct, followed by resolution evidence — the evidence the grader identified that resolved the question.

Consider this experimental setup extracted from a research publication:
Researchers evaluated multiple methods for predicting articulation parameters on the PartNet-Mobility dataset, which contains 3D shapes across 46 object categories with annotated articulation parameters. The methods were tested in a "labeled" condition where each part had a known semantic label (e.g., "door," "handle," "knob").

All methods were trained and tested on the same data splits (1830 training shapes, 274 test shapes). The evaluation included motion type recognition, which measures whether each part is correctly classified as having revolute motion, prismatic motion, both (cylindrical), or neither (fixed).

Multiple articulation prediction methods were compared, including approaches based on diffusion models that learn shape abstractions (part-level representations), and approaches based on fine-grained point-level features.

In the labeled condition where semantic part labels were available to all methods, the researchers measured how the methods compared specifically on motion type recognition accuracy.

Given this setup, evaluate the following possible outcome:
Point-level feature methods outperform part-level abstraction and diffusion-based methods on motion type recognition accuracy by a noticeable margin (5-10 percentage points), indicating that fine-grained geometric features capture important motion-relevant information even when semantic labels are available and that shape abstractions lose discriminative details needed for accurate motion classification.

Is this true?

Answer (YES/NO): NO